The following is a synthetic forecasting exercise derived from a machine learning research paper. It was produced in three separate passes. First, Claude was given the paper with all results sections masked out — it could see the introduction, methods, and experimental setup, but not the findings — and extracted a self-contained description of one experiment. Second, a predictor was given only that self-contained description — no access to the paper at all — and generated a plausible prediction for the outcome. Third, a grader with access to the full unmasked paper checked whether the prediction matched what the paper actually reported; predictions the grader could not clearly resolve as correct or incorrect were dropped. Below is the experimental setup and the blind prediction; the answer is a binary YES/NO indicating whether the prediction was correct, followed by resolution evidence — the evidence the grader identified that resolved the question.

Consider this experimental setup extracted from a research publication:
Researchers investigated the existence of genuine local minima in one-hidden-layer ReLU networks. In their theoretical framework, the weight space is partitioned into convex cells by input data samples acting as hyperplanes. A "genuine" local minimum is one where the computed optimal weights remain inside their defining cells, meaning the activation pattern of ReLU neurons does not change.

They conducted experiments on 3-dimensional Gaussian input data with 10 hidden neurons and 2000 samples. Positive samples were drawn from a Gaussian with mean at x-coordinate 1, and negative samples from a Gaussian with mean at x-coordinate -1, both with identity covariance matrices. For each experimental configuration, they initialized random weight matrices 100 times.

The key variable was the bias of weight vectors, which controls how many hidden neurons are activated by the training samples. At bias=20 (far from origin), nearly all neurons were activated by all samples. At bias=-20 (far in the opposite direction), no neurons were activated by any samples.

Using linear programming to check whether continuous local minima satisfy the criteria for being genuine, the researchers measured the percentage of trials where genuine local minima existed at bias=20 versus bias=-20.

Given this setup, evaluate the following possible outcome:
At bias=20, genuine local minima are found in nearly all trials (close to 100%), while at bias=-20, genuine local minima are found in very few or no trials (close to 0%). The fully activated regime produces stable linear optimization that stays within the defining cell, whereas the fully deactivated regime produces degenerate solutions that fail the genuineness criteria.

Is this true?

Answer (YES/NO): NO